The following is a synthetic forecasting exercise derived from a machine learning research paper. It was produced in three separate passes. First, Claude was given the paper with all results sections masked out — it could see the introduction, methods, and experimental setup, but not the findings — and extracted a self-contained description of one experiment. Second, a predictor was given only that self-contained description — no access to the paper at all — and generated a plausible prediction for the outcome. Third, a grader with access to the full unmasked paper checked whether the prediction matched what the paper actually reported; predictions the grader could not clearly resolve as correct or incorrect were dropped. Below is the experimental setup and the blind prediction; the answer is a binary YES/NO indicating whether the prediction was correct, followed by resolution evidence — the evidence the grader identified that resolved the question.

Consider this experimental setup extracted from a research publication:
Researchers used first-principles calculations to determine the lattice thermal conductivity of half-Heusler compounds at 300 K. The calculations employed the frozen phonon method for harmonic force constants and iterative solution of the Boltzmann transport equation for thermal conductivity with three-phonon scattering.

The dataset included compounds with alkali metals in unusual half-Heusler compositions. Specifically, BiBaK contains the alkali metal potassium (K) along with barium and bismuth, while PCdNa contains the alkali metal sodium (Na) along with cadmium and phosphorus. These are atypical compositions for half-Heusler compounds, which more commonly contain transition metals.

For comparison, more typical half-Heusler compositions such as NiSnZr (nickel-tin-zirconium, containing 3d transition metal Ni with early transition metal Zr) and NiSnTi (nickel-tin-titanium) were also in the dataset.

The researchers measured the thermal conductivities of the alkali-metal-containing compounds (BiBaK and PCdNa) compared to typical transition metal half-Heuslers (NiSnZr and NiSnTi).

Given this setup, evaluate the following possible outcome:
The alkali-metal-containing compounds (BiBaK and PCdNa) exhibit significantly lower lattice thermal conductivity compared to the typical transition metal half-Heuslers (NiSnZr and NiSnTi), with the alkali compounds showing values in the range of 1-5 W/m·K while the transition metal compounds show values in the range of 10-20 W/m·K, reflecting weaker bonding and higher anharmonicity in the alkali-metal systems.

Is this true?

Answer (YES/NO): YES